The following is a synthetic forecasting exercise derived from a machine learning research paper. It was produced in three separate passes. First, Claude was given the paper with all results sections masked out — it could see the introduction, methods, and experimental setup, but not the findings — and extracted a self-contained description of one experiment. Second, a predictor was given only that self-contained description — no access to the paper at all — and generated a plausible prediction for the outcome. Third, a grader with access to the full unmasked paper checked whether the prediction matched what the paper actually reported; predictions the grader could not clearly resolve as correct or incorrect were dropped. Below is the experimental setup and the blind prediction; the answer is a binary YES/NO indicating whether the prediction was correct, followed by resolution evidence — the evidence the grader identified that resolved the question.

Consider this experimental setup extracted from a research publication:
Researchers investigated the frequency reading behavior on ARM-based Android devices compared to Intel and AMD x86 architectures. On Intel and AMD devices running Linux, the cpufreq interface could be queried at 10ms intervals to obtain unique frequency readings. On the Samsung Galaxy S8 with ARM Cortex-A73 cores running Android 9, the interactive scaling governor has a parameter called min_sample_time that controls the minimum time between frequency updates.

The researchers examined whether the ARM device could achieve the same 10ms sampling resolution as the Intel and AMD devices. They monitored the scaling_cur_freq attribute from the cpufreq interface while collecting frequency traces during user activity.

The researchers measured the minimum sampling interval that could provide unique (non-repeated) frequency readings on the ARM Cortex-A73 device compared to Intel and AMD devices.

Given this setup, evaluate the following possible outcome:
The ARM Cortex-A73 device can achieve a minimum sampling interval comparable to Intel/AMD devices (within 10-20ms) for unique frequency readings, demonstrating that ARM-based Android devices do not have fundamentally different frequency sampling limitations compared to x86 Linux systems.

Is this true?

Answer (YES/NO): NO